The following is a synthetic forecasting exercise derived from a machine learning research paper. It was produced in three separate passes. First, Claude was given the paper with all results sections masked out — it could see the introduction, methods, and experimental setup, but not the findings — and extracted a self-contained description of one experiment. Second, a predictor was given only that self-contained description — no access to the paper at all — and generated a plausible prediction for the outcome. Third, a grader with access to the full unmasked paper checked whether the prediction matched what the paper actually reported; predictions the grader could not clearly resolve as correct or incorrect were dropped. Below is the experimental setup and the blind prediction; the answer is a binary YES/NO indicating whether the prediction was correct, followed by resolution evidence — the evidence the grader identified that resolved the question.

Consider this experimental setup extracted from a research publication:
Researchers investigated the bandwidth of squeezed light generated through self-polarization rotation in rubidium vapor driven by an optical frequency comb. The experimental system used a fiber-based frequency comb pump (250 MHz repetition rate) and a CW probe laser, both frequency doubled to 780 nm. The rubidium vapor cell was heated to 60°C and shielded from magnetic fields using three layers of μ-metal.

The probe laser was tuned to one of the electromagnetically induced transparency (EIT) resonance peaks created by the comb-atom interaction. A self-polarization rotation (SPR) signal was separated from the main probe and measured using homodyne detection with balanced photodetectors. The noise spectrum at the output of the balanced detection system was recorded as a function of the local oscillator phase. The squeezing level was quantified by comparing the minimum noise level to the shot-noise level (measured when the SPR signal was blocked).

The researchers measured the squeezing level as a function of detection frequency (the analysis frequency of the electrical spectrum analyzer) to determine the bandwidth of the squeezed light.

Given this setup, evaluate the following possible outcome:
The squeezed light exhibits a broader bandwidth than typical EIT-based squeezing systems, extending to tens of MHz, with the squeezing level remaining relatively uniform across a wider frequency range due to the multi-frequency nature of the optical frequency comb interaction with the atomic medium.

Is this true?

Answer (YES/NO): NO